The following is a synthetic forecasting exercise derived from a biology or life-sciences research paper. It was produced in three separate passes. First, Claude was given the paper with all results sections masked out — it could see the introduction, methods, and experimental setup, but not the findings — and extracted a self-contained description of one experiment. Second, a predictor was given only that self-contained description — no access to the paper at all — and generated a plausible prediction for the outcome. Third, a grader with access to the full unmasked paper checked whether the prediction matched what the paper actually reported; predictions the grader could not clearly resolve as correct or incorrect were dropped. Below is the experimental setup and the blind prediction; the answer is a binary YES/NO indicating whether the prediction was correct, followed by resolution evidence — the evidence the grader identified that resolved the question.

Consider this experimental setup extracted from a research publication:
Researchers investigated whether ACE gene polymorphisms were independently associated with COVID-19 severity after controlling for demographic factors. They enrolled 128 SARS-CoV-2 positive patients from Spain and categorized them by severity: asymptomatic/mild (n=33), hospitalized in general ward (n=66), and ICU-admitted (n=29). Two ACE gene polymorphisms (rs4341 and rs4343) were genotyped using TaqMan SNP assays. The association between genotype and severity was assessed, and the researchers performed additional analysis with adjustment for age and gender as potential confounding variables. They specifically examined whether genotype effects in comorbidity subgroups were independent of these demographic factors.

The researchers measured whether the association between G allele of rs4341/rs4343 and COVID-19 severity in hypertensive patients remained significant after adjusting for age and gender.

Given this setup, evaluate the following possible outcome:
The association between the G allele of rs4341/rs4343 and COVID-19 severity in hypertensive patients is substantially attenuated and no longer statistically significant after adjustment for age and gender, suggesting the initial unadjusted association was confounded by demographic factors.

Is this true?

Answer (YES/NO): NO